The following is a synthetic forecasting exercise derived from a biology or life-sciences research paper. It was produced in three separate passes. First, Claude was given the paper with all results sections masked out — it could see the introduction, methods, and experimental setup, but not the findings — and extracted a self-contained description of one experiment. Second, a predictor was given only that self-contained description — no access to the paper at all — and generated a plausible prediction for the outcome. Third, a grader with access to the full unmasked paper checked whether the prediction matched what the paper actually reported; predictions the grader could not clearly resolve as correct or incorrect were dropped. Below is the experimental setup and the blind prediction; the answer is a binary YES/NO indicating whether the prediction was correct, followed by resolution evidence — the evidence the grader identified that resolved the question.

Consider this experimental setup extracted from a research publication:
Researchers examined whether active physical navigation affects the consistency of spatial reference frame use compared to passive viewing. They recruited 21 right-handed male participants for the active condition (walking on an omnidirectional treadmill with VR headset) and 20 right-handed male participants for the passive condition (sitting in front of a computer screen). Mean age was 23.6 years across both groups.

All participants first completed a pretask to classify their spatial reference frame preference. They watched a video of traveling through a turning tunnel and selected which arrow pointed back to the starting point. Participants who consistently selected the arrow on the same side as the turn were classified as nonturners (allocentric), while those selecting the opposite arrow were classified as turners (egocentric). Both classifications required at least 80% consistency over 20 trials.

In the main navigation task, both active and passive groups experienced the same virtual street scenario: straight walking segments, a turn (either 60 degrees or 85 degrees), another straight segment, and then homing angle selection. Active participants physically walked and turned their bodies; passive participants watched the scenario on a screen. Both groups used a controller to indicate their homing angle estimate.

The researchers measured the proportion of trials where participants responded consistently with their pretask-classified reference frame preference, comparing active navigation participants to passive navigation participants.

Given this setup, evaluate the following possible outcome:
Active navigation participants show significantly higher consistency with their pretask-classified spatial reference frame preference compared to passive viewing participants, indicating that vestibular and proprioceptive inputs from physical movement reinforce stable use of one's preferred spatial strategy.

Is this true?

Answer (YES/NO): NO